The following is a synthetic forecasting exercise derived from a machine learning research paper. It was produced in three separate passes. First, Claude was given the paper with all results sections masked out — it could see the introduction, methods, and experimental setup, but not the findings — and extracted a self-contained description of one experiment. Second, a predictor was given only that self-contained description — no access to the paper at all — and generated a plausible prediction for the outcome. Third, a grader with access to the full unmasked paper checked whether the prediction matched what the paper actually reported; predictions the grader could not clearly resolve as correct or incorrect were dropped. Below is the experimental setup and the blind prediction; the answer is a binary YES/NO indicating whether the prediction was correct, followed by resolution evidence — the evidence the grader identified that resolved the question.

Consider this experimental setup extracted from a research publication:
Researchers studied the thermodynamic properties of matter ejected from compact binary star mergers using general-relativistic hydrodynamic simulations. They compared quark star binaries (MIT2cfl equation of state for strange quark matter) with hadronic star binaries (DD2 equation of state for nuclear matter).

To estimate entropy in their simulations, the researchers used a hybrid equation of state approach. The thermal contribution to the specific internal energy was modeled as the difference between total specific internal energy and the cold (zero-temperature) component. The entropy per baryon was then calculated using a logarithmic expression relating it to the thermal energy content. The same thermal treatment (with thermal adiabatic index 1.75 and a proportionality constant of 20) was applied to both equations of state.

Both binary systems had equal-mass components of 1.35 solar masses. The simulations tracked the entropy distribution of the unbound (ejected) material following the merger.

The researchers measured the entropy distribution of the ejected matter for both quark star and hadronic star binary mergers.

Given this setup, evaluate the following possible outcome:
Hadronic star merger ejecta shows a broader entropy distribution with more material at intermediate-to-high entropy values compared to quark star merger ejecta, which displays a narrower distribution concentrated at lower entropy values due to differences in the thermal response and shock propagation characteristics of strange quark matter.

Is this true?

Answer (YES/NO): NO